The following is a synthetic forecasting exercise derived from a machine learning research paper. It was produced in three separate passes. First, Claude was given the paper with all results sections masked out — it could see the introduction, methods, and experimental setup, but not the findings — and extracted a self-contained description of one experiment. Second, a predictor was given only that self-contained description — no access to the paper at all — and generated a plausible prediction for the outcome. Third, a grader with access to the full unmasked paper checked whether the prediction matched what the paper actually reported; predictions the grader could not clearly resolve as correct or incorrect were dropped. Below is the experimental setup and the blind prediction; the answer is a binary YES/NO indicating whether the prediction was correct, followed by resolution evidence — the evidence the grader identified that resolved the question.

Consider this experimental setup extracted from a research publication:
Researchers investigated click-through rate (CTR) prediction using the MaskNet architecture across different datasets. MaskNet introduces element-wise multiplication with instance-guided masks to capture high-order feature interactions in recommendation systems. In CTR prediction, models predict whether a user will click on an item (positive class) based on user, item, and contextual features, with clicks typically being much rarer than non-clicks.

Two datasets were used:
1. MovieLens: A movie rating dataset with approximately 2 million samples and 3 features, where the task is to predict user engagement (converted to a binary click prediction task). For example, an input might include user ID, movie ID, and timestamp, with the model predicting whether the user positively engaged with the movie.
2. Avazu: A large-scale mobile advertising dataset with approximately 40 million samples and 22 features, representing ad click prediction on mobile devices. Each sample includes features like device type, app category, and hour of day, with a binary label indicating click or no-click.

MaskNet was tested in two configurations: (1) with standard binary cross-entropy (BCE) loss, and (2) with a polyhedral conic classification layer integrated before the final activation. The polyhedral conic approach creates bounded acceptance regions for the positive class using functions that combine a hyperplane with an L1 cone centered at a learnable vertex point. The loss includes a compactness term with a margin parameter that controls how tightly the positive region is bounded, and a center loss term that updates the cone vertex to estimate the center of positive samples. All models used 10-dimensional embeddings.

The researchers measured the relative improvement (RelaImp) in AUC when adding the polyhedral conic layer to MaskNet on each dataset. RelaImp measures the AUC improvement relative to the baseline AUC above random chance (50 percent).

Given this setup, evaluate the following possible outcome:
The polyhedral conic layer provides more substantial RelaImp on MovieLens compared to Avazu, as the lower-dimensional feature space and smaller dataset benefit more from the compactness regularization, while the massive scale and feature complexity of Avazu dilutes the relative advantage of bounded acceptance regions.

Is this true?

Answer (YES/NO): YES